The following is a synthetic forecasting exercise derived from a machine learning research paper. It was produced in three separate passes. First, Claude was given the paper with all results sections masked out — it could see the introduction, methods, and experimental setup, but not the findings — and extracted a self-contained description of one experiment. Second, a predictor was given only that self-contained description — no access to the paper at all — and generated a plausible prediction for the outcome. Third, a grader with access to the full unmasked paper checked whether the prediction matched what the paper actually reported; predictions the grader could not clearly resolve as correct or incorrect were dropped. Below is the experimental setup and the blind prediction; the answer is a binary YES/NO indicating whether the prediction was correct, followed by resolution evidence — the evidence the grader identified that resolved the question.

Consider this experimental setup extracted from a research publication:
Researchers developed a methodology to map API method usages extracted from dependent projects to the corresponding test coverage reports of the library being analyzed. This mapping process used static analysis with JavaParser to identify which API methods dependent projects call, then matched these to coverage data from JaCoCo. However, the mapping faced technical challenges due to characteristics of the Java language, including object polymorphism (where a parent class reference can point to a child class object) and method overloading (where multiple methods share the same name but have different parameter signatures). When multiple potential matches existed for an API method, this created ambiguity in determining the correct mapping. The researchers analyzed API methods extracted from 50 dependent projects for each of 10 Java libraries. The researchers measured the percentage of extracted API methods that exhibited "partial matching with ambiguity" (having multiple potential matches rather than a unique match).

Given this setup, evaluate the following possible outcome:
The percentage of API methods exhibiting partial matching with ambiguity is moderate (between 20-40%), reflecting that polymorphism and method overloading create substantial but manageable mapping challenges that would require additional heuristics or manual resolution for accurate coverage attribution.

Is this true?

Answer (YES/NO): NO